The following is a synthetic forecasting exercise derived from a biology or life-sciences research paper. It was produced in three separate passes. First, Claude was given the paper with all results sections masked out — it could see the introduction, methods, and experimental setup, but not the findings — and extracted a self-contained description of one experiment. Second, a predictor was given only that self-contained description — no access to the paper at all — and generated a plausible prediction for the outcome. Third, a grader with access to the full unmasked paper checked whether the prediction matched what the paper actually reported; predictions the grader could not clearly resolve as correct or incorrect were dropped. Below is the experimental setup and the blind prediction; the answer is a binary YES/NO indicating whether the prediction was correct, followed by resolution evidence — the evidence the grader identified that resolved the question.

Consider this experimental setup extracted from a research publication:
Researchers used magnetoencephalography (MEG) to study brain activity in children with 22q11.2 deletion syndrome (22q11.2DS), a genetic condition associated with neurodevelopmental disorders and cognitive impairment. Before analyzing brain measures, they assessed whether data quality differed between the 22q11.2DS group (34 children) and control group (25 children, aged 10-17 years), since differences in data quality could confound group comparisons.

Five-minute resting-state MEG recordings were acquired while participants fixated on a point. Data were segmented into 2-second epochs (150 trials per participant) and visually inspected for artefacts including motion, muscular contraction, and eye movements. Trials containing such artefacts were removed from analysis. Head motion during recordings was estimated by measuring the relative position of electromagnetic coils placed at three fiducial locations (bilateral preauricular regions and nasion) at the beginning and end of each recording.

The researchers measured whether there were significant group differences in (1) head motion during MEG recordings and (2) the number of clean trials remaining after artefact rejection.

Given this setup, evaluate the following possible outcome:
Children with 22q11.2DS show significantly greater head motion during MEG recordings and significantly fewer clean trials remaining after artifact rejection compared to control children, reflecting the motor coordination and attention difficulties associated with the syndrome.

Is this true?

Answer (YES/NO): NO